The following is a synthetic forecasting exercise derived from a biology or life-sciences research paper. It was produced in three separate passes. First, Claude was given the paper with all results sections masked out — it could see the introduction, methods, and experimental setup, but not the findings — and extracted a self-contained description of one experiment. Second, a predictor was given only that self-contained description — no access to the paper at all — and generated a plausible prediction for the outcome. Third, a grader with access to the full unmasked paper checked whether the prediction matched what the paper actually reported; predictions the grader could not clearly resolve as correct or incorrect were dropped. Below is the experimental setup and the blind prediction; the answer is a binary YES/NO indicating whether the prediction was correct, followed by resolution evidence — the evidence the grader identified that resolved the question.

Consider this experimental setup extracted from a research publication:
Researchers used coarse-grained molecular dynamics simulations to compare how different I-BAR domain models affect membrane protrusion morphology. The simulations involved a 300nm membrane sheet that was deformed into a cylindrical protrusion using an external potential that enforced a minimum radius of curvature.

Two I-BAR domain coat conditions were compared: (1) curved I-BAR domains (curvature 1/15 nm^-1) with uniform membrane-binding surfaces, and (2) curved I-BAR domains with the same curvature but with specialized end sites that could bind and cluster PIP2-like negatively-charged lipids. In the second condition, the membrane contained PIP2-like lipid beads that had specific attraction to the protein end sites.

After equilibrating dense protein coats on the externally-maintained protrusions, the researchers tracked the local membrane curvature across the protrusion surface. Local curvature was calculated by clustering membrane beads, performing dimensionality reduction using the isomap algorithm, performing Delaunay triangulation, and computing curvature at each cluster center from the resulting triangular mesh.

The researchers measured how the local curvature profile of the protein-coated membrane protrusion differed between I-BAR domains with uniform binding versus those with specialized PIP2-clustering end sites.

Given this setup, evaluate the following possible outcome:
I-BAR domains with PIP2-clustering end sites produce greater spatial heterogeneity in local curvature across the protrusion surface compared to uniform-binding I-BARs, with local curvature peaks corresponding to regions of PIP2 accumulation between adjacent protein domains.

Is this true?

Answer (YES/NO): NO